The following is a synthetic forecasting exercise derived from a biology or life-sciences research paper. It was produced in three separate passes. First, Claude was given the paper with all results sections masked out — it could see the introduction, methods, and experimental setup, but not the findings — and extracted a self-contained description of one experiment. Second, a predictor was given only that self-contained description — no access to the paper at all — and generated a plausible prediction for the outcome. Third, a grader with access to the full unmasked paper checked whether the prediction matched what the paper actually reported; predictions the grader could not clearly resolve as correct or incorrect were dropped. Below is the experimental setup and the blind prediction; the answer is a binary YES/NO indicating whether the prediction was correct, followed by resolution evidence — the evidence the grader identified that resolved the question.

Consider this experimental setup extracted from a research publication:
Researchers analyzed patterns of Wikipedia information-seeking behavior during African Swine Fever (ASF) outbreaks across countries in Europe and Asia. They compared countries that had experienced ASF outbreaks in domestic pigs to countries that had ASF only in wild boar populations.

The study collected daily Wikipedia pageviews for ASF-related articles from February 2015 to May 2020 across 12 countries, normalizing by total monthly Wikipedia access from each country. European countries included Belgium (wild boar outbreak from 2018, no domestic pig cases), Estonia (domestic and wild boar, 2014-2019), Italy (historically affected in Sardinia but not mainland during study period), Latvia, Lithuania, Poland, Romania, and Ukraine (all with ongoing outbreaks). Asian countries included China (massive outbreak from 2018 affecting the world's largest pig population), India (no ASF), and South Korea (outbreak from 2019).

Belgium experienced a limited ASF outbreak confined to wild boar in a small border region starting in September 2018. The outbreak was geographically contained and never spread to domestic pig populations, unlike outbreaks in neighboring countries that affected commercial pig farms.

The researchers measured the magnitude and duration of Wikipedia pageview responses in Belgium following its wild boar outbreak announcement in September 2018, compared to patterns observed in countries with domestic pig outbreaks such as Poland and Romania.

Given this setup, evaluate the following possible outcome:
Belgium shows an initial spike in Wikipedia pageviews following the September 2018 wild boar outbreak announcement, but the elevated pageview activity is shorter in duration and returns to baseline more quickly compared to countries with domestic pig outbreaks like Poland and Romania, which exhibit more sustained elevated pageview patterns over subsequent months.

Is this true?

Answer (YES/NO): NO